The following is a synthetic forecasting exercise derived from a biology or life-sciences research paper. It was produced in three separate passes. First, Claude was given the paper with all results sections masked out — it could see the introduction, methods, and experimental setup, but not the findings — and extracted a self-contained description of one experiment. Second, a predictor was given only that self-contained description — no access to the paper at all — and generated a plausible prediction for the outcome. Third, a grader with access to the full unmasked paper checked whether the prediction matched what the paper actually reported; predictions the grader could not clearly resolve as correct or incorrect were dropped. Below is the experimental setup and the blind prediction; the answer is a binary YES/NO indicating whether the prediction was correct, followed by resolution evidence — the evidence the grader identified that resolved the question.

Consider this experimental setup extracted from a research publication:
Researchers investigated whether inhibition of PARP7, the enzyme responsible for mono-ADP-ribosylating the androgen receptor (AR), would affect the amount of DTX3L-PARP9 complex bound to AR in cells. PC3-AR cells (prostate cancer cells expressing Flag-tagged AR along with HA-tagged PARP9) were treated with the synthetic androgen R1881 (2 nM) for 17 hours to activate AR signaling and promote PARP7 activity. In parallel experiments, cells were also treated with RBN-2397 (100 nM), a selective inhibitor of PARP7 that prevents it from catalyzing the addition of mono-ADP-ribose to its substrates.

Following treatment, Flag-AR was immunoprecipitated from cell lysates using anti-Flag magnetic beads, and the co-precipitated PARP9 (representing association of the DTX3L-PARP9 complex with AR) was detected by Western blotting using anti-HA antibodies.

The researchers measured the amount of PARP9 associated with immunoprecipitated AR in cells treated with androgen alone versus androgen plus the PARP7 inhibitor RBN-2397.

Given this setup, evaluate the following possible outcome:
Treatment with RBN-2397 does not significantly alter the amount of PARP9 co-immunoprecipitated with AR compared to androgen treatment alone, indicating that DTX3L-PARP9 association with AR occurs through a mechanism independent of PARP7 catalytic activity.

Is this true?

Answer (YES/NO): NO